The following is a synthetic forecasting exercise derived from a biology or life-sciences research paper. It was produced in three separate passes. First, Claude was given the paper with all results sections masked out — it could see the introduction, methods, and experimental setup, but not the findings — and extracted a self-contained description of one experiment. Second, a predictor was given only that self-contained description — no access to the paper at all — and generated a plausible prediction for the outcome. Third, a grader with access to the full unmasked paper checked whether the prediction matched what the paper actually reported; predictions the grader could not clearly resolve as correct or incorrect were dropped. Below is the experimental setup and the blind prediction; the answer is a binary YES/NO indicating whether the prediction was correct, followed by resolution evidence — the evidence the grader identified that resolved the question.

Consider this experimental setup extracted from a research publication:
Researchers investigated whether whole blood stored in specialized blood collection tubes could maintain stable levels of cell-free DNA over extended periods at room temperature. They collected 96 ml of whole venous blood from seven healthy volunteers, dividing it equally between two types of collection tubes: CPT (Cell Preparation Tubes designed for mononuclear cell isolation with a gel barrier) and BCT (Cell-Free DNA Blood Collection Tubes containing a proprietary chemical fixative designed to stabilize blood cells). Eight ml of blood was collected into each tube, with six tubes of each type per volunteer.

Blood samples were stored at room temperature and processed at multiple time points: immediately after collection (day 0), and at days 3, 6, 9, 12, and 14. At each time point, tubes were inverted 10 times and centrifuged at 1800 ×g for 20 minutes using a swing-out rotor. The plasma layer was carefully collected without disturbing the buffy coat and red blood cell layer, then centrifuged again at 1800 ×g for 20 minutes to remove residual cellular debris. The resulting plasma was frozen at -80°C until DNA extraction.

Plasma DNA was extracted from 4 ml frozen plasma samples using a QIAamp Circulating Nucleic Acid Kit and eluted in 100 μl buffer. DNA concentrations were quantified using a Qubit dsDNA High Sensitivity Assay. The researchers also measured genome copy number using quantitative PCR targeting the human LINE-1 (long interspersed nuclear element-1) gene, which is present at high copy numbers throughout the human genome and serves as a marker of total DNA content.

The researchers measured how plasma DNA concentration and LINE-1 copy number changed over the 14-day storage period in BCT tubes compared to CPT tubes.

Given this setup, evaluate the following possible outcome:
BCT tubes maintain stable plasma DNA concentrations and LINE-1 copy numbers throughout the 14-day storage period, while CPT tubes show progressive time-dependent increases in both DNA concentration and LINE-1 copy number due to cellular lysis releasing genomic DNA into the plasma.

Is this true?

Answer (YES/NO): NO